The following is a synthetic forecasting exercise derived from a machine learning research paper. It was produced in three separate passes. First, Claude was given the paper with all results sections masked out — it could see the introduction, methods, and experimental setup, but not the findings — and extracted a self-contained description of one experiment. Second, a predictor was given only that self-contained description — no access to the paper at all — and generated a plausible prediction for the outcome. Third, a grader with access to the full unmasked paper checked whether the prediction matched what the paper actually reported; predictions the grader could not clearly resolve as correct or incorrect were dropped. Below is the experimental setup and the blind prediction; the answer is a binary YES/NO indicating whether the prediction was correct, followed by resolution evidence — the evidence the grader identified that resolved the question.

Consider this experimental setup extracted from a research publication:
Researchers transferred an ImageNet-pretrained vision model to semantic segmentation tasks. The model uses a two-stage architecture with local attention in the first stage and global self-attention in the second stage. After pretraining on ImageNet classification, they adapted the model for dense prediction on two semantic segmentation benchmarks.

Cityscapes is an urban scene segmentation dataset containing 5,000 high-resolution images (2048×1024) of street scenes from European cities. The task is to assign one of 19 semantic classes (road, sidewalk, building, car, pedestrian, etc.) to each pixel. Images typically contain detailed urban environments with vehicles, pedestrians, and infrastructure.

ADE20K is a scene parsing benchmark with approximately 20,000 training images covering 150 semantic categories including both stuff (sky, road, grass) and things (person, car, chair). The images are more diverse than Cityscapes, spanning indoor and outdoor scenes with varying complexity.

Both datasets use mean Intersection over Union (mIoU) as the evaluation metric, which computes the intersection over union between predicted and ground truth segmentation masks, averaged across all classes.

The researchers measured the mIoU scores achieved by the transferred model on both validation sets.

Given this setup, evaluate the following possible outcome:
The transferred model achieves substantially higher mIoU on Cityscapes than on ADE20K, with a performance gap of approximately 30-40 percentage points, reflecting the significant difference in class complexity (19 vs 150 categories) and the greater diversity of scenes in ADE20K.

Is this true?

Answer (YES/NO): YES